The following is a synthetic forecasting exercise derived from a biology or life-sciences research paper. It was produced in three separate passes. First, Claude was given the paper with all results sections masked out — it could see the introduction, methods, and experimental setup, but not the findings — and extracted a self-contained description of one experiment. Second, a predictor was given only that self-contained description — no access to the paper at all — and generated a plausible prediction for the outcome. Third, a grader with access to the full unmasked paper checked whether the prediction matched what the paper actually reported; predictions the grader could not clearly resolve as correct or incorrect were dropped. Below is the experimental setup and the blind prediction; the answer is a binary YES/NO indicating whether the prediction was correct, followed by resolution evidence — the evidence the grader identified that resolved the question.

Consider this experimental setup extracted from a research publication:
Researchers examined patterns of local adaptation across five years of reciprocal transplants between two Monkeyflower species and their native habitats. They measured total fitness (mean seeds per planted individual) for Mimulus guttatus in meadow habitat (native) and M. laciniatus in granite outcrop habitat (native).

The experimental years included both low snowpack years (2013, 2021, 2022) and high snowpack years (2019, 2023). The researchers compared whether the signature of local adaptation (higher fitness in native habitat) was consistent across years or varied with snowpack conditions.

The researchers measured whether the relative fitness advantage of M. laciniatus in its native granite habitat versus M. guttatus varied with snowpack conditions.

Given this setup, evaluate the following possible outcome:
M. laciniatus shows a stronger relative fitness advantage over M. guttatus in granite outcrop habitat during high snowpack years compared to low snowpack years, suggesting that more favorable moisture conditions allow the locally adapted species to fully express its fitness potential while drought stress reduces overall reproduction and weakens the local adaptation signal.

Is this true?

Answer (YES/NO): NO